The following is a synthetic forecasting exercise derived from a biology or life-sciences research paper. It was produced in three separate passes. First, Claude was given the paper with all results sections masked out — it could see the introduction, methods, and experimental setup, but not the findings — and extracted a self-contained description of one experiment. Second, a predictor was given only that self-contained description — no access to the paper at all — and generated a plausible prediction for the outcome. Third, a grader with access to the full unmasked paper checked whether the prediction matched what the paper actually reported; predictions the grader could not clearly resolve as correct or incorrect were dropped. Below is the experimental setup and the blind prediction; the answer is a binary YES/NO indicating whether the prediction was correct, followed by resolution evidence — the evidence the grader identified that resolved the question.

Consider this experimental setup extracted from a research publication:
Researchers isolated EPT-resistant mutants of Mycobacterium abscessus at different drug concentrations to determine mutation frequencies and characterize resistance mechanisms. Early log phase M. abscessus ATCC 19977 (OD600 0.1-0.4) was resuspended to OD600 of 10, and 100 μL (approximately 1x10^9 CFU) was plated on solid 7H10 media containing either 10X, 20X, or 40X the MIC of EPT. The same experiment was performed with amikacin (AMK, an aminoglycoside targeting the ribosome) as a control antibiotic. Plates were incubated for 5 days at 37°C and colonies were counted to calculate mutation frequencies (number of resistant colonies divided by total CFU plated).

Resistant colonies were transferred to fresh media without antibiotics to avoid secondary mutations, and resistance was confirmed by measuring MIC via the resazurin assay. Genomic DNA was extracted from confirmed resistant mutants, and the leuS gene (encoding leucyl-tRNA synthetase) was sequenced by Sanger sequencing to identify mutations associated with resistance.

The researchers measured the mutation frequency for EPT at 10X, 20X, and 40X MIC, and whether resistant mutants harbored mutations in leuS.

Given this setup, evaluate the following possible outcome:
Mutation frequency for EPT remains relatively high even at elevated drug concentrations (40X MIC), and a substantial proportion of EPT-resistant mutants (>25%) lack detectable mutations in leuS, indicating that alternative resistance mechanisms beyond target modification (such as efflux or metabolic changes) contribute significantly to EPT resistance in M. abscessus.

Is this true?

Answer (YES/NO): NO